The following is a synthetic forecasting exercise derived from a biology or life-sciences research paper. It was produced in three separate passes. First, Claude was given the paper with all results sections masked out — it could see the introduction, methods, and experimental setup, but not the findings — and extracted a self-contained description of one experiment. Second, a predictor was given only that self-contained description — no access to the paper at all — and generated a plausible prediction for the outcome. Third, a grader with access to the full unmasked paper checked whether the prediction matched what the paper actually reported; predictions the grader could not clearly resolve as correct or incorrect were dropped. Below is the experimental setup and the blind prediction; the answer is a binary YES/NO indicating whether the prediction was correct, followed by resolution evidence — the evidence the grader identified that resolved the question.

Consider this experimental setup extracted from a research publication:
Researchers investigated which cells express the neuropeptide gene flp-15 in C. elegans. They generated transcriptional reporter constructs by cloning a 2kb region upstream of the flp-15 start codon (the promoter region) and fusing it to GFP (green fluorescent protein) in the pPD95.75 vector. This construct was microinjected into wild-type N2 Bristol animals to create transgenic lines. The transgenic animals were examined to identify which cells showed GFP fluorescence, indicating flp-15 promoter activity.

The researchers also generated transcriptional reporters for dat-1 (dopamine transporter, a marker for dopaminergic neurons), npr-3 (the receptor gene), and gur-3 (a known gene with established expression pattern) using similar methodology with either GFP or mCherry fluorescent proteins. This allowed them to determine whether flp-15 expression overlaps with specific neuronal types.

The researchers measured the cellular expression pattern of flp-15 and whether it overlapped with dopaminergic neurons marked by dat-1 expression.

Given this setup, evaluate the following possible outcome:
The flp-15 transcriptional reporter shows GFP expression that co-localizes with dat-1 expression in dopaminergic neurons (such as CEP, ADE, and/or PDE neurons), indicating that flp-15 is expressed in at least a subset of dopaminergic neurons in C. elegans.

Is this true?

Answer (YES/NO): NO